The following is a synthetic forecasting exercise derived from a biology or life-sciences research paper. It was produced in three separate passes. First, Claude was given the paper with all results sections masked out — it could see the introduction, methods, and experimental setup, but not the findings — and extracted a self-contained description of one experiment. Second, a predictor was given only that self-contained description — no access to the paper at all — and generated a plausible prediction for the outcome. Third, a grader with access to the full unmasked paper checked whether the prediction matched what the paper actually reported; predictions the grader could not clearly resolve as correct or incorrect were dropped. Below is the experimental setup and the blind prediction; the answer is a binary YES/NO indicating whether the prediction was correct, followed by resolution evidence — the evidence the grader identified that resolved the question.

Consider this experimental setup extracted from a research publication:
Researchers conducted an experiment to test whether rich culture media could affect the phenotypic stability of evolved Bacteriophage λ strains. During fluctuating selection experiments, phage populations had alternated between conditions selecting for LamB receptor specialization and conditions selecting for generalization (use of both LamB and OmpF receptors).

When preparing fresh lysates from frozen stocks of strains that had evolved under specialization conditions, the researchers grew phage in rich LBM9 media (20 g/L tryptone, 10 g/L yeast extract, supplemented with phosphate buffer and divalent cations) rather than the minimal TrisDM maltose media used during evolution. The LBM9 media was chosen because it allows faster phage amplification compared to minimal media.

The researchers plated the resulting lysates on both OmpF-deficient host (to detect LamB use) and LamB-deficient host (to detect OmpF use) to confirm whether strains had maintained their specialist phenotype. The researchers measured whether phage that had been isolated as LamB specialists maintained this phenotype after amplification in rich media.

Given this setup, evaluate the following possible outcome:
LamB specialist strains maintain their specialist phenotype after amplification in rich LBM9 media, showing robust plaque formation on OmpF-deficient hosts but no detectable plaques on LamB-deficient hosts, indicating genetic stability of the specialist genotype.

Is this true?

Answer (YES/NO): NO